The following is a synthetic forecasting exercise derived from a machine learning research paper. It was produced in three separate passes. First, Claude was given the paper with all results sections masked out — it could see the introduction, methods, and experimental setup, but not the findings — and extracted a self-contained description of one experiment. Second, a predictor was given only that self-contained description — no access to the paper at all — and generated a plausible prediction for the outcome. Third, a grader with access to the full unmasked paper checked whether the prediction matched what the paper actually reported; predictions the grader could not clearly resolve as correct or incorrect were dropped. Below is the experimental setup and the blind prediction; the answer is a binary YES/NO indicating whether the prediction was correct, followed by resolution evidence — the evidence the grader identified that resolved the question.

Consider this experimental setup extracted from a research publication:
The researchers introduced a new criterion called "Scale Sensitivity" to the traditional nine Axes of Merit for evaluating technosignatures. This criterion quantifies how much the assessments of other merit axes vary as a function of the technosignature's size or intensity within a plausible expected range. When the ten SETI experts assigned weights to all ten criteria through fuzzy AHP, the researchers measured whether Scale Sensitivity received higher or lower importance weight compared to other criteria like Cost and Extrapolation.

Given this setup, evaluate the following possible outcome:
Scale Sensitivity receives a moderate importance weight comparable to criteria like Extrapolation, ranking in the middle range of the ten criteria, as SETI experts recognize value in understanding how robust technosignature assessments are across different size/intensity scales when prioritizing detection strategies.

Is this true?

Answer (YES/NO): NO